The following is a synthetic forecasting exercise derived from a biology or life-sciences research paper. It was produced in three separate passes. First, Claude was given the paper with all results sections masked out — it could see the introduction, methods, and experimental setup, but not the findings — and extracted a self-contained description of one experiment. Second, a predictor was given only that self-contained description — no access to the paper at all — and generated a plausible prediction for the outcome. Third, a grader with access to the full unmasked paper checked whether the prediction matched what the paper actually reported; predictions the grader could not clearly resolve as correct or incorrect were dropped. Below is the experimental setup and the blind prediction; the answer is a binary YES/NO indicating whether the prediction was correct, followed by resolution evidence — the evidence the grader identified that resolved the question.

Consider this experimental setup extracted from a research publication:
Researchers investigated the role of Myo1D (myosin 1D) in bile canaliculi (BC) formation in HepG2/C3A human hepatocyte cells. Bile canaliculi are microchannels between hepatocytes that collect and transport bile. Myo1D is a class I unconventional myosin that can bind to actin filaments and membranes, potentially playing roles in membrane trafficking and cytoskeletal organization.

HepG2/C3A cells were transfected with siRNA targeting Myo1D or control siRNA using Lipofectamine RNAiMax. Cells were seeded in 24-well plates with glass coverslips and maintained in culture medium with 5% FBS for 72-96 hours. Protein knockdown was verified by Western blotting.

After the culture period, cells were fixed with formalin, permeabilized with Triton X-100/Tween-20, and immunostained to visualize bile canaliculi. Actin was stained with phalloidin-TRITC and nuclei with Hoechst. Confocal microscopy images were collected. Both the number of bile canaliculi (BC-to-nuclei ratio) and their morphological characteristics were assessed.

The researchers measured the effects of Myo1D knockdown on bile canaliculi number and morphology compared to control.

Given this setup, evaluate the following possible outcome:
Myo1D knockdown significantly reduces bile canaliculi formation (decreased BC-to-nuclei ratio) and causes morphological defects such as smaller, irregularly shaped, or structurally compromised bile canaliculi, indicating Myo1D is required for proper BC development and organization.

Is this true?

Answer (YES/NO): NO